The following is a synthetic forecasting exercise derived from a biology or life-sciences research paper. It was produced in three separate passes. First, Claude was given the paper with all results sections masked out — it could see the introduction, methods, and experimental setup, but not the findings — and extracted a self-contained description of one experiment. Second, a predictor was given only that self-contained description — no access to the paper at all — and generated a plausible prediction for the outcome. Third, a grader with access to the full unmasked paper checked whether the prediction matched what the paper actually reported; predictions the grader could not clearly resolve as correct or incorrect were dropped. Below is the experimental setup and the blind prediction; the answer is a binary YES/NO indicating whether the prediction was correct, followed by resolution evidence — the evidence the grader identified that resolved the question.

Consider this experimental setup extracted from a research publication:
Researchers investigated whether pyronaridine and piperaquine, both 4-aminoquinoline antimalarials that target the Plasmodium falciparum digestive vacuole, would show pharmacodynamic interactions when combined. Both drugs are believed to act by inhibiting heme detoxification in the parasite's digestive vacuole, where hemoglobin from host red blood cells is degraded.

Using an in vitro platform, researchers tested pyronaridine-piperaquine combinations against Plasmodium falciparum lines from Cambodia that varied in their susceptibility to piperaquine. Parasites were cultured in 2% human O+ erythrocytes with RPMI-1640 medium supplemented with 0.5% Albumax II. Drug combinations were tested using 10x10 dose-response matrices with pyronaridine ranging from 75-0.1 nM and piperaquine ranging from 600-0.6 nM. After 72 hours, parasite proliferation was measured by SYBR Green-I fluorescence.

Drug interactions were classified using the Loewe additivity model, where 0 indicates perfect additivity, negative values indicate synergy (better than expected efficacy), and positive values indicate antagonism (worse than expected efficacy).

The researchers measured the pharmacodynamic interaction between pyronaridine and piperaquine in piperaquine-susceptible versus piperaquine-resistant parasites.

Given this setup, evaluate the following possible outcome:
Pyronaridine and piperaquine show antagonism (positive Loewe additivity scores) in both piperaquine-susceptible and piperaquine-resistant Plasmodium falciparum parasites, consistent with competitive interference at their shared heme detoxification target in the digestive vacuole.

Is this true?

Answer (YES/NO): NO